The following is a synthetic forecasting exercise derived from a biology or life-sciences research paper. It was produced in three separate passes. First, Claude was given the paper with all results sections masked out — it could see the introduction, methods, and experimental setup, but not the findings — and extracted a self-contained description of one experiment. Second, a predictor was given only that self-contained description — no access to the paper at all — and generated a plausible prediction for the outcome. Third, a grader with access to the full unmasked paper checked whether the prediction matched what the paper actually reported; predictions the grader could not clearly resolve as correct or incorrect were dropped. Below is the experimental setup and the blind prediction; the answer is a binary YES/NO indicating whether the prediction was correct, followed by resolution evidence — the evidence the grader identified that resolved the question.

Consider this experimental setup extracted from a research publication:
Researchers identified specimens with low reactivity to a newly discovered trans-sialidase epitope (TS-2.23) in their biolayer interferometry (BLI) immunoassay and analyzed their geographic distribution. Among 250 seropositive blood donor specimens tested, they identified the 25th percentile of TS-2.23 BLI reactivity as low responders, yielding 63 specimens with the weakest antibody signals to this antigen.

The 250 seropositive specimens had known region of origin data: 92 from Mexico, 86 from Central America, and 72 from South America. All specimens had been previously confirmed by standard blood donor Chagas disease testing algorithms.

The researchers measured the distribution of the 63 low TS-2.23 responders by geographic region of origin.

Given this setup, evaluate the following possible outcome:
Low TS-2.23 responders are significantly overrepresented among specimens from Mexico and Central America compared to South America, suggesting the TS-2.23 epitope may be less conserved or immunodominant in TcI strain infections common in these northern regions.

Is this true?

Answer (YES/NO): NO